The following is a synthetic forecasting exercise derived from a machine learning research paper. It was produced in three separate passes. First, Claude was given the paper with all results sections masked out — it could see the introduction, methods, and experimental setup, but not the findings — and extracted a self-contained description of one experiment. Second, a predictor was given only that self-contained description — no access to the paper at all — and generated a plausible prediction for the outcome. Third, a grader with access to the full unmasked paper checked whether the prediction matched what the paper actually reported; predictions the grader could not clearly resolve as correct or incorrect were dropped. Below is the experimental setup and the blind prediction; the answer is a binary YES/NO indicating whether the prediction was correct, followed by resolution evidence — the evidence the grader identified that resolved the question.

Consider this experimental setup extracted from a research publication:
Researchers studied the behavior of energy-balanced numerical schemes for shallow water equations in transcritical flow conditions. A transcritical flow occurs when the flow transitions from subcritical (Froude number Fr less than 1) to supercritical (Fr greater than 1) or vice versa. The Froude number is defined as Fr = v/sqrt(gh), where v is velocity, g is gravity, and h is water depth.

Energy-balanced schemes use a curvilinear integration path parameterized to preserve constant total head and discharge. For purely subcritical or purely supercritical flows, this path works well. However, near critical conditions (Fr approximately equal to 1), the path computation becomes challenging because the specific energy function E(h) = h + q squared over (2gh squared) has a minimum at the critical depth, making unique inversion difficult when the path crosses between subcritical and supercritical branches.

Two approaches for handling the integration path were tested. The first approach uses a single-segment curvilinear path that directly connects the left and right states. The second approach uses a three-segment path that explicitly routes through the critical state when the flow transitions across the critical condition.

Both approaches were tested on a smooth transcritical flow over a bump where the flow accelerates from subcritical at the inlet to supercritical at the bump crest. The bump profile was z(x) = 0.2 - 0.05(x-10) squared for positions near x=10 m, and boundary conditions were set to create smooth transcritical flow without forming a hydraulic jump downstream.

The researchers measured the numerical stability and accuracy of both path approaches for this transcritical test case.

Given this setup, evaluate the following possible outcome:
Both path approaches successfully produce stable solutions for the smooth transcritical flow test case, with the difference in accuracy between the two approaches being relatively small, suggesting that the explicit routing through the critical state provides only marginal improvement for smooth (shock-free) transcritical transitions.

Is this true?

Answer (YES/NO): NO